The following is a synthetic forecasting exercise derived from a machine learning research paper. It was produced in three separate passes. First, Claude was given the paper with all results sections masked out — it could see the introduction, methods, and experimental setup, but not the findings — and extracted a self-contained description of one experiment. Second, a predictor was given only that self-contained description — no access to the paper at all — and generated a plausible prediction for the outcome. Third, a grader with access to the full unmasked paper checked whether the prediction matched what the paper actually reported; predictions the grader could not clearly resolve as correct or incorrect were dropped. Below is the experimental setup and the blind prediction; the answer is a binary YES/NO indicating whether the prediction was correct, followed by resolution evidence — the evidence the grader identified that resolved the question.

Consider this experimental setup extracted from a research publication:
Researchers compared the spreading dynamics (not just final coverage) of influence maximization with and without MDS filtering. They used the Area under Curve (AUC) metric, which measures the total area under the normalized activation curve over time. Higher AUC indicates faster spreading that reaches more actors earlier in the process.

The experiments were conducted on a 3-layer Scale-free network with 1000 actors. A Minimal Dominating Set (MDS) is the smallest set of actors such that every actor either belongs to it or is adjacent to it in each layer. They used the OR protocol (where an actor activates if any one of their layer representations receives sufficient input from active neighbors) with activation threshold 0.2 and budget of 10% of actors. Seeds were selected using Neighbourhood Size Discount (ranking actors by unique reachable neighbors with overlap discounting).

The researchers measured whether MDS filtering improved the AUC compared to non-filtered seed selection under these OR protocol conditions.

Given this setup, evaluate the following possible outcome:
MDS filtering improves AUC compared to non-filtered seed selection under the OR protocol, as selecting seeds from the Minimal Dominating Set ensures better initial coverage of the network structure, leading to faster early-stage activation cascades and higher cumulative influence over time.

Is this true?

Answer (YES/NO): NO